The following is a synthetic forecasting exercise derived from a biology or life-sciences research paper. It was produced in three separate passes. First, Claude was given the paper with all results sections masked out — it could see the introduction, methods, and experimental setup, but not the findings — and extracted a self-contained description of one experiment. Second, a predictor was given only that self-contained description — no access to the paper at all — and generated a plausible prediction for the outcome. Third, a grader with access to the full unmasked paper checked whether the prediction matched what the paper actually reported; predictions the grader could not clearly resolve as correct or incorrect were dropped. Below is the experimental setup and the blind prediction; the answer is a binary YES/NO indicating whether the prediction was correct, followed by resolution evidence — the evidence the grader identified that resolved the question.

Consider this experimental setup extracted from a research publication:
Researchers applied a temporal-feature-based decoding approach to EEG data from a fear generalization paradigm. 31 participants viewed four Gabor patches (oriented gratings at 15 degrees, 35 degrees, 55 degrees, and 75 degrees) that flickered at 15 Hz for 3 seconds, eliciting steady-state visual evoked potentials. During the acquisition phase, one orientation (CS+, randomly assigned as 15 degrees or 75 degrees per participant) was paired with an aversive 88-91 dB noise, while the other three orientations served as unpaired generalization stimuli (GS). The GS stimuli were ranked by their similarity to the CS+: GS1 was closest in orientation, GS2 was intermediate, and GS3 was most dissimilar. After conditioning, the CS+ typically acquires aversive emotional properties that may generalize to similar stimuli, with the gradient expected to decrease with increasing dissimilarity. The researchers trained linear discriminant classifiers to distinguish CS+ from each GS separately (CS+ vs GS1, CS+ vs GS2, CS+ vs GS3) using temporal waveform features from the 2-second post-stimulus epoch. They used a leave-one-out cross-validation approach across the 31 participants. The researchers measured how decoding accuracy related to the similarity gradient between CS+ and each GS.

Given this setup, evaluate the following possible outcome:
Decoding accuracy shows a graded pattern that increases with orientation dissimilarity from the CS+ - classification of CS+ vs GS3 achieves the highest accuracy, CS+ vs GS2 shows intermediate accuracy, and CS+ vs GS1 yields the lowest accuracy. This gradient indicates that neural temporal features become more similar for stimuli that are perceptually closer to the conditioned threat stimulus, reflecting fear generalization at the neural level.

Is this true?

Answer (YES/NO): NO